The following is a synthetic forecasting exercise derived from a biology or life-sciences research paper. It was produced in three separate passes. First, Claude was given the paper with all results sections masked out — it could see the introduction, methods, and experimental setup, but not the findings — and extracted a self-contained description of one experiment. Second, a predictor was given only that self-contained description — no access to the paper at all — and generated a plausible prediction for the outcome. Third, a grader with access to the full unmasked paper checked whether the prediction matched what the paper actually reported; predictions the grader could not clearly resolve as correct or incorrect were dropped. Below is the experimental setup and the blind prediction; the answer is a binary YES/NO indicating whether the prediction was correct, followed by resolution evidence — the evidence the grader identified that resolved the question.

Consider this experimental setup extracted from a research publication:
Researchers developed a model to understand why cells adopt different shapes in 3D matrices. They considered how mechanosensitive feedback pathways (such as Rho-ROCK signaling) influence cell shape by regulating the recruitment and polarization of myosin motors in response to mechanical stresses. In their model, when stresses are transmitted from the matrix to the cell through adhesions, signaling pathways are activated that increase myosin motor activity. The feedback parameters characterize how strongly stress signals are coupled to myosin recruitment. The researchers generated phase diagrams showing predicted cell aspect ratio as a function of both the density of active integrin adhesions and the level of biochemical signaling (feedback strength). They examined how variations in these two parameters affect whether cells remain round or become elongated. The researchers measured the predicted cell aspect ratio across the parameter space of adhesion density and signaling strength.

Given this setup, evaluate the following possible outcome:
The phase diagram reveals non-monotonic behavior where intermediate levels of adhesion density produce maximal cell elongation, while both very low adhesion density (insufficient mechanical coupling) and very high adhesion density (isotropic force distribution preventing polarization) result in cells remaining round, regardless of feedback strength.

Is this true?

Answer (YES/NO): NO